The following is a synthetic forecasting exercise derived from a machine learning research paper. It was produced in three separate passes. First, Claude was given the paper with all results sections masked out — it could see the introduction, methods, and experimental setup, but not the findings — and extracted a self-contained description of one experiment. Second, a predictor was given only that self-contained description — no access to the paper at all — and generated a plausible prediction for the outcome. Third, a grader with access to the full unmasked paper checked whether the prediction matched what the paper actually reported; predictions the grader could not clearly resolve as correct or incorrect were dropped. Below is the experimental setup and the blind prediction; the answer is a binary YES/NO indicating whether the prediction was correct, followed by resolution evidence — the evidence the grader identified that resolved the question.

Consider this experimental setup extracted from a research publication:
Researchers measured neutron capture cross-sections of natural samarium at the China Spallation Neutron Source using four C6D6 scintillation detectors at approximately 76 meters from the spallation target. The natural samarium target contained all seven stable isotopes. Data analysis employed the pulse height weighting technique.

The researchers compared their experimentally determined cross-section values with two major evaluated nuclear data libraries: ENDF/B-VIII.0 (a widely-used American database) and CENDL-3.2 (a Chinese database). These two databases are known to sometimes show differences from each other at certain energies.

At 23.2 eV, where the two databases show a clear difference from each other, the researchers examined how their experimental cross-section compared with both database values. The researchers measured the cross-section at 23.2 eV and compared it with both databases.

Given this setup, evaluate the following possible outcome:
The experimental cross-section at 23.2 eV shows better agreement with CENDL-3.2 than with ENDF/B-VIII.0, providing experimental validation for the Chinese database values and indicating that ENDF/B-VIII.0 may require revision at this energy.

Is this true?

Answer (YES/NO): YES